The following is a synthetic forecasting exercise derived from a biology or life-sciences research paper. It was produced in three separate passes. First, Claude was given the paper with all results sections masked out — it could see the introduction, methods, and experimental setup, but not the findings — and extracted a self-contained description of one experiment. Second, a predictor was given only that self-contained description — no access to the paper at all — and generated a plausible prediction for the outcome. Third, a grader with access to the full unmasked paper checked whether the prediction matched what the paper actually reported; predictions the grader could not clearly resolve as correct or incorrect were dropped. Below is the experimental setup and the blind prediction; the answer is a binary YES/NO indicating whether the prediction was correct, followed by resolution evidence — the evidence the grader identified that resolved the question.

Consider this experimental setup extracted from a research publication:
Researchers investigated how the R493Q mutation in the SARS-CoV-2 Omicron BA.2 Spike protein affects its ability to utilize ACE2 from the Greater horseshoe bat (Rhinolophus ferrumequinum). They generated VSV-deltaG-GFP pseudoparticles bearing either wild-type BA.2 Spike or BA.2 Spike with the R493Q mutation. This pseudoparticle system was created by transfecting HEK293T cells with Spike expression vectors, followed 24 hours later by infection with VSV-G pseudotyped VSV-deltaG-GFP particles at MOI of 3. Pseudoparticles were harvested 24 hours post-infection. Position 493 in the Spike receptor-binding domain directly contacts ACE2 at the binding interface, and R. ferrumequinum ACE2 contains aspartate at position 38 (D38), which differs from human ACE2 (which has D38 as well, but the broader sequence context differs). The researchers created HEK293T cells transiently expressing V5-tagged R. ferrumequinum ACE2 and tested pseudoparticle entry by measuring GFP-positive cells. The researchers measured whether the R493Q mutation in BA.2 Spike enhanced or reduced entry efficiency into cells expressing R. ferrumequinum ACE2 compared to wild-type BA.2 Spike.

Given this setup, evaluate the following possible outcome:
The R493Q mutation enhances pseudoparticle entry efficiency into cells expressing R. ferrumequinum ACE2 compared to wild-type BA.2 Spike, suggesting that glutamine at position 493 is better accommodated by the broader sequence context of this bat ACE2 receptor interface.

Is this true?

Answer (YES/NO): NO